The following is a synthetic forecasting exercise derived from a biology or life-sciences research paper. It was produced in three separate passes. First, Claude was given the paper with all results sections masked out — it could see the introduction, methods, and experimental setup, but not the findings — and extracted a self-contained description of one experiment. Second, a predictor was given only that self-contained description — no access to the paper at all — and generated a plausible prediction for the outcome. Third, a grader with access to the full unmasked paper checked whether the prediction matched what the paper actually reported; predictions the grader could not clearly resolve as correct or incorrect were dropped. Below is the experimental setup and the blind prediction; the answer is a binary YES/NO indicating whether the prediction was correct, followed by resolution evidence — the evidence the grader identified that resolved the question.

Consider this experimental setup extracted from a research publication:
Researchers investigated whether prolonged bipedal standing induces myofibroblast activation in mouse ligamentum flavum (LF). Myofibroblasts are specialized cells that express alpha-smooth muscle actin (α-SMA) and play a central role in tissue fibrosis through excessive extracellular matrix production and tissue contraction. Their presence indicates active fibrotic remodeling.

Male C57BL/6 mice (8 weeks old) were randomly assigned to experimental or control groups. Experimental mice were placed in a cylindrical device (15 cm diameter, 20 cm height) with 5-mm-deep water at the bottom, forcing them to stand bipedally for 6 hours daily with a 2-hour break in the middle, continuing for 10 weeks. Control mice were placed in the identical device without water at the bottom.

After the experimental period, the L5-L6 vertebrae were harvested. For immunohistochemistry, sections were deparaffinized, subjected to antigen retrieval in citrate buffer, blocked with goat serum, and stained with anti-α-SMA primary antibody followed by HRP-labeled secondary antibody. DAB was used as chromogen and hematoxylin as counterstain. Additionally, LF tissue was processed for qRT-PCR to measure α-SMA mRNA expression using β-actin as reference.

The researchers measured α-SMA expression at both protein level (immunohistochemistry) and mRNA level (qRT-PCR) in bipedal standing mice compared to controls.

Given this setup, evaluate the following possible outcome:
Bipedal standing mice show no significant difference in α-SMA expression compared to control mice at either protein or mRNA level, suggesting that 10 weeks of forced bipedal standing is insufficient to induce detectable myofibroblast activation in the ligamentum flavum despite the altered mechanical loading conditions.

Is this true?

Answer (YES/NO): NO